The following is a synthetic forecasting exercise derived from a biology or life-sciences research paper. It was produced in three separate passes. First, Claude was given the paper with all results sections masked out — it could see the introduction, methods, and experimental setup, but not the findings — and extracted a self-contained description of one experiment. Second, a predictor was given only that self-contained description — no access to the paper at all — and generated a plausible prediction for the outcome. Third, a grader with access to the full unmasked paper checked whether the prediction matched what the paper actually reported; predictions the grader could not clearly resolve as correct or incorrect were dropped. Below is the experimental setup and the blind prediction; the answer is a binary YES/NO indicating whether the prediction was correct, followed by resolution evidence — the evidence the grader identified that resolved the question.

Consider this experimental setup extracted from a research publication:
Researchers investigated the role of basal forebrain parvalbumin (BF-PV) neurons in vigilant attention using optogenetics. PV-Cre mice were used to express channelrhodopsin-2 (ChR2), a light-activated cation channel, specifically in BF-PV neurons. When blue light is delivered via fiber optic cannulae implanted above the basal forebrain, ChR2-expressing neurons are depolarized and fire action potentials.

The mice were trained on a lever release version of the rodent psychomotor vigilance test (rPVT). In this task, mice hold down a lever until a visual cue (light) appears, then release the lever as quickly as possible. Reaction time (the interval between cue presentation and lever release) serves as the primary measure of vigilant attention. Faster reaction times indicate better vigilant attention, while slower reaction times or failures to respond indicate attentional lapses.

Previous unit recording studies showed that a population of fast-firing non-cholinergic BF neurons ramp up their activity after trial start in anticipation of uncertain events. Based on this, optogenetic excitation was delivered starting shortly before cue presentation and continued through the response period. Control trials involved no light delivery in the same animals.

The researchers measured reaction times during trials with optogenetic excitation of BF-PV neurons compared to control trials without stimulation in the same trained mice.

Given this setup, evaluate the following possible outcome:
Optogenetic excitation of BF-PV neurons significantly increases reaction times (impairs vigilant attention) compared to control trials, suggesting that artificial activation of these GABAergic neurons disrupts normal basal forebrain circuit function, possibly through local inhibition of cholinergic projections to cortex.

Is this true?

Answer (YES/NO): NO